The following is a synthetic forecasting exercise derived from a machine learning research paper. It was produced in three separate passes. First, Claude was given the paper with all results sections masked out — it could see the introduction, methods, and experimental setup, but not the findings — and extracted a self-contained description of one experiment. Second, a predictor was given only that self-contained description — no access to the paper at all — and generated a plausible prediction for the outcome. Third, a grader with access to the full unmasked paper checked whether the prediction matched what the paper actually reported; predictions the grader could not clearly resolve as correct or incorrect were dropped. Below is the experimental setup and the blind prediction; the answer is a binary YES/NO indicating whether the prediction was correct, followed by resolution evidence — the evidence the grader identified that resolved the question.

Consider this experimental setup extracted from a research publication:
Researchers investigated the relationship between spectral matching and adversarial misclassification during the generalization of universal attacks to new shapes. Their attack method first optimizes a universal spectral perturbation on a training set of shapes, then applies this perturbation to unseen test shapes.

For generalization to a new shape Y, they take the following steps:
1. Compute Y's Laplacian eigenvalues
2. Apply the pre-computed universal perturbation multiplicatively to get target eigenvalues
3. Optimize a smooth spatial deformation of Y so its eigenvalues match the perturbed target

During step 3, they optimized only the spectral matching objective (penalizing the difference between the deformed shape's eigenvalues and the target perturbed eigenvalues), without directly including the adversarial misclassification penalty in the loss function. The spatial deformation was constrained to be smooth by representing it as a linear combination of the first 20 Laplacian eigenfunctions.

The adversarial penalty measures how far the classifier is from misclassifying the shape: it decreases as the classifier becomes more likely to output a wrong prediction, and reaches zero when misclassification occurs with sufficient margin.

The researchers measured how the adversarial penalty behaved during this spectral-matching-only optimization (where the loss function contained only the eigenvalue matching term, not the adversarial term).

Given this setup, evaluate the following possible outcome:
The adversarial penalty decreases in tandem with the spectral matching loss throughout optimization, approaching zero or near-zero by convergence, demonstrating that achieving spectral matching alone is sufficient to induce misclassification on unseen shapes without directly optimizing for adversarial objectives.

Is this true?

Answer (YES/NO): YES